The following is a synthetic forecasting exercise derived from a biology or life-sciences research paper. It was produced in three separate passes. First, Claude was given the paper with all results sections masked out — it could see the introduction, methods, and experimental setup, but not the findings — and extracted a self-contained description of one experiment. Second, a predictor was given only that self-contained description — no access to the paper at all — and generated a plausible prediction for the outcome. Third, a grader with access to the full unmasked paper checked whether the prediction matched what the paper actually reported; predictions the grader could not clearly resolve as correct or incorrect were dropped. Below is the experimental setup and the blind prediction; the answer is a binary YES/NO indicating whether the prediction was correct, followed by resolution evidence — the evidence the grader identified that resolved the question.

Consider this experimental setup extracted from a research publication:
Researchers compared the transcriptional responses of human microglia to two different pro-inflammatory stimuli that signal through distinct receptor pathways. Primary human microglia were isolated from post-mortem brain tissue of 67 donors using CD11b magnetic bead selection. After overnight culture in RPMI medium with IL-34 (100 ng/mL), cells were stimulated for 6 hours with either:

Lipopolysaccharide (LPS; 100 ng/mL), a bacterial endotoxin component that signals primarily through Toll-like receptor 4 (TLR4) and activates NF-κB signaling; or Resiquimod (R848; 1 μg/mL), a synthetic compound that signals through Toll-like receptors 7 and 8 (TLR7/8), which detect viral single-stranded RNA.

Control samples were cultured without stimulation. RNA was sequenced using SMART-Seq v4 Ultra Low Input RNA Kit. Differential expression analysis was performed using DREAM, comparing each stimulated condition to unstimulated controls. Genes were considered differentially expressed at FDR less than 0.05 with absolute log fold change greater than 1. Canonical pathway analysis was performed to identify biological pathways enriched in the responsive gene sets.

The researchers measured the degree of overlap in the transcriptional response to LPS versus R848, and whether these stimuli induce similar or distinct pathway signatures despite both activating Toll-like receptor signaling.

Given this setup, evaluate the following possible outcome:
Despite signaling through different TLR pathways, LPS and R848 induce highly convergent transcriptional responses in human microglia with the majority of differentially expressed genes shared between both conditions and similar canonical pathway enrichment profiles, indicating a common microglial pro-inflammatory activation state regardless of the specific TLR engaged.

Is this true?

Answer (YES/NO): YES